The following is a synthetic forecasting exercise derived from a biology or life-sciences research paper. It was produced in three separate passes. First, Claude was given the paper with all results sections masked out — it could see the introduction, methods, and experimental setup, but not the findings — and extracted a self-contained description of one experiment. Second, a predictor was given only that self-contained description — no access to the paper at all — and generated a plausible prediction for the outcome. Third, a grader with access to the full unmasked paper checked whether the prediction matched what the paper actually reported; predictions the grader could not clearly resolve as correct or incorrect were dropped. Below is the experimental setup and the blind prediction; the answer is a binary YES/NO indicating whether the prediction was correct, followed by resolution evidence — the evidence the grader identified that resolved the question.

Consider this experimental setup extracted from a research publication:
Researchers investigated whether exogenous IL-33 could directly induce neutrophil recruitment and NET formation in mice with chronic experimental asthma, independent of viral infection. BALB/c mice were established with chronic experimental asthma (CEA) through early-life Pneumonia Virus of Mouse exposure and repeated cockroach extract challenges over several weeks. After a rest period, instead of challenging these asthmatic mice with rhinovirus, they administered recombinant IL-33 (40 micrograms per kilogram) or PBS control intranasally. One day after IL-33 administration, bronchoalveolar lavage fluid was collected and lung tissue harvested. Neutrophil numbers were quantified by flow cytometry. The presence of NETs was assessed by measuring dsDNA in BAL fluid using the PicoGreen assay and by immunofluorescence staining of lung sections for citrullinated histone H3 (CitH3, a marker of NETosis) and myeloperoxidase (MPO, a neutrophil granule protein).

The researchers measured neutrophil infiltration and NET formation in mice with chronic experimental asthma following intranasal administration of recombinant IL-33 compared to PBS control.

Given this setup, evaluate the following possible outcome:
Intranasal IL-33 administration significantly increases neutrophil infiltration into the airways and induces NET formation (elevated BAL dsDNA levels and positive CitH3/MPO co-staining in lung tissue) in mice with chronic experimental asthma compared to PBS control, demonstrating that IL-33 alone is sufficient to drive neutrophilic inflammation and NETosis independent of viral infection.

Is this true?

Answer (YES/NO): YES